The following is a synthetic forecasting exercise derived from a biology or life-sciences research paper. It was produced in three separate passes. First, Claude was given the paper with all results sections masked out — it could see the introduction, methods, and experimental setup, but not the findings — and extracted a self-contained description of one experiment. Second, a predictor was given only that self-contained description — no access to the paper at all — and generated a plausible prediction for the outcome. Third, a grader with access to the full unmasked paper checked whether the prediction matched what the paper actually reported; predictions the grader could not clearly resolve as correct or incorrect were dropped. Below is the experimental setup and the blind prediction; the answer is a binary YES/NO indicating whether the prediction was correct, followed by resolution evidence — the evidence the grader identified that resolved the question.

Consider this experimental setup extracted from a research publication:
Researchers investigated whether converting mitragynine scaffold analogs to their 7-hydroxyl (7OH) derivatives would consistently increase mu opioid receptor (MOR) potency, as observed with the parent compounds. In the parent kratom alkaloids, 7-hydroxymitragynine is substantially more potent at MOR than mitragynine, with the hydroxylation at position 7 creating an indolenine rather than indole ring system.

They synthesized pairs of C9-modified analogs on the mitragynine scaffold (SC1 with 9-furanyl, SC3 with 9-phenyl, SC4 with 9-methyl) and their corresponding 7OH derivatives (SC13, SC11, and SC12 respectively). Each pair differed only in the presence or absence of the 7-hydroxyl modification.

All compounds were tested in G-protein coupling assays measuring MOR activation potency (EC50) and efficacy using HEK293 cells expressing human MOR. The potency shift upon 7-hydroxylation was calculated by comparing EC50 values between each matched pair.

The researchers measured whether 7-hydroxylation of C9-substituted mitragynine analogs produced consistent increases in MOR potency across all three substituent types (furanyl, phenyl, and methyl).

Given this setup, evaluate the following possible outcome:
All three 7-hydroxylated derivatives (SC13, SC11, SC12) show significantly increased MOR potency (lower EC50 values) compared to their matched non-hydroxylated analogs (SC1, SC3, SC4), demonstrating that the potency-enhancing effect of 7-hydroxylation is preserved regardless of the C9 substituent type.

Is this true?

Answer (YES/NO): YES